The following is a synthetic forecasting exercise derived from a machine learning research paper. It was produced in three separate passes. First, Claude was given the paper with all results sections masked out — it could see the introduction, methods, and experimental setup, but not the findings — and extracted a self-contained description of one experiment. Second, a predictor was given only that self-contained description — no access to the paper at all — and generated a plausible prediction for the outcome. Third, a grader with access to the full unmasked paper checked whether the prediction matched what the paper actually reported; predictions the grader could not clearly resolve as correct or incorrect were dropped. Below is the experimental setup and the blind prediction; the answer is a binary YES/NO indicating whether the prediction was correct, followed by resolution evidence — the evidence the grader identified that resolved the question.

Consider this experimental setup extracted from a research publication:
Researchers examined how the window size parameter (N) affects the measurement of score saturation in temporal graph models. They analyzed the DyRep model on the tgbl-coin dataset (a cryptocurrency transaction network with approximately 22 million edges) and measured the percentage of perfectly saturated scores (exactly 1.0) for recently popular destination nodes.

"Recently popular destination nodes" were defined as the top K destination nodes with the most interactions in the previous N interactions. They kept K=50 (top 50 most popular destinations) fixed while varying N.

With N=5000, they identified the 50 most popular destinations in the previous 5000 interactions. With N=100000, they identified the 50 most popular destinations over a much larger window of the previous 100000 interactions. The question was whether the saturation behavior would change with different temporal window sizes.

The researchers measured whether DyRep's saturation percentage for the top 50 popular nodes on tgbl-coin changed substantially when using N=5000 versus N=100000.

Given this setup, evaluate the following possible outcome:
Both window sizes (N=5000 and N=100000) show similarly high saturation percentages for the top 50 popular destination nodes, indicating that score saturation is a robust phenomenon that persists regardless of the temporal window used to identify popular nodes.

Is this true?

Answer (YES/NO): YES